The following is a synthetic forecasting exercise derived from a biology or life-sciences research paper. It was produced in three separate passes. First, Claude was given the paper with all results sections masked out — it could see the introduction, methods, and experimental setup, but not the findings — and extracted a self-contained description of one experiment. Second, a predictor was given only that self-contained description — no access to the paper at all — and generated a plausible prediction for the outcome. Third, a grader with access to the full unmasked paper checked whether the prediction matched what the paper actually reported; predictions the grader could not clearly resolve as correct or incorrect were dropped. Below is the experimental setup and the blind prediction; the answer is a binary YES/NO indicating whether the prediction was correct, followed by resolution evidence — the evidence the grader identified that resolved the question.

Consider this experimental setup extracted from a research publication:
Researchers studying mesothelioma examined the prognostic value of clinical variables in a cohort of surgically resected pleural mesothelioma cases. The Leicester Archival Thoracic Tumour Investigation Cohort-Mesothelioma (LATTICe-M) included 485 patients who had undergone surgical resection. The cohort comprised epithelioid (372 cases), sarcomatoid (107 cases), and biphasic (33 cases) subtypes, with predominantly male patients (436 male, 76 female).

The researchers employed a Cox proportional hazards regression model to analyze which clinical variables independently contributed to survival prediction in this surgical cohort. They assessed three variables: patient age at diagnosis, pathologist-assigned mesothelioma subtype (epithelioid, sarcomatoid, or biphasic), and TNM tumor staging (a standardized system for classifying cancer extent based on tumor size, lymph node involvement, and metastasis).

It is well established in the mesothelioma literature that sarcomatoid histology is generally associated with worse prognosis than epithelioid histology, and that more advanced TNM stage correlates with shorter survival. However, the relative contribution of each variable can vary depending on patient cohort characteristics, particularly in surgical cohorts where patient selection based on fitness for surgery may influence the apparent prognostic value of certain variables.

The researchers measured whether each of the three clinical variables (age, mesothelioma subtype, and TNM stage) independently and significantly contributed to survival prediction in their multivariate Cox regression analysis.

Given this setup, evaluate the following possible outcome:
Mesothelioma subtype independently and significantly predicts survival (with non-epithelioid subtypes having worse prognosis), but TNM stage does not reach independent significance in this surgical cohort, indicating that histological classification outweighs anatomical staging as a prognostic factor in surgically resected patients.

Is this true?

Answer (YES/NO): NO